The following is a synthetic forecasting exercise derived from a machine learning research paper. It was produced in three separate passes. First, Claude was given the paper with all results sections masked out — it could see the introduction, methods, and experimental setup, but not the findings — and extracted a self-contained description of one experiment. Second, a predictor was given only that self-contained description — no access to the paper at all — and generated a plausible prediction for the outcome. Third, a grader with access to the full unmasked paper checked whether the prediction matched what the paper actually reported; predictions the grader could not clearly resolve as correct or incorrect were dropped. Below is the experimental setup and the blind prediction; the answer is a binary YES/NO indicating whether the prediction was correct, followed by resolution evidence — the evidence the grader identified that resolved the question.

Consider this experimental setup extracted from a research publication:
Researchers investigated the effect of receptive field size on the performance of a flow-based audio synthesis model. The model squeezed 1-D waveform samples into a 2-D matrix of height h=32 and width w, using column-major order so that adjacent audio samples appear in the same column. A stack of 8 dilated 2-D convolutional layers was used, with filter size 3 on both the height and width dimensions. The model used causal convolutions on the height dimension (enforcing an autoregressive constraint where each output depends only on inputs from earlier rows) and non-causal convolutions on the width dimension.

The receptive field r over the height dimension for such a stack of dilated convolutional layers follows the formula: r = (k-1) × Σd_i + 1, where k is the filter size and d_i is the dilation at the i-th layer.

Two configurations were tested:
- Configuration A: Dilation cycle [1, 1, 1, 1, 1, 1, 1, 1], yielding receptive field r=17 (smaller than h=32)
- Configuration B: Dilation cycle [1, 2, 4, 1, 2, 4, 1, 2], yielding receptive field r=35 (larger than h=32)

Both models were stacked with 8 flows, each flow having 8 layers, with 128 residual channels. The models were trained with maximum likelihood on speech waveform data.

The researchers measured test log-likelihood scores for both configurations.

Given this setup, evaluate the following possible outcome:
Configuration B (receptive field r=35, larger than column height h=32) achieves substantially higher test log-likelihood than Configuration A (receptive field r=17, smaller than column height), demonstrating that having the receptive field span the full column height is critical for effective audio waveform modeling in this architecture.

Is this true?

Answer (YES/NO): YES